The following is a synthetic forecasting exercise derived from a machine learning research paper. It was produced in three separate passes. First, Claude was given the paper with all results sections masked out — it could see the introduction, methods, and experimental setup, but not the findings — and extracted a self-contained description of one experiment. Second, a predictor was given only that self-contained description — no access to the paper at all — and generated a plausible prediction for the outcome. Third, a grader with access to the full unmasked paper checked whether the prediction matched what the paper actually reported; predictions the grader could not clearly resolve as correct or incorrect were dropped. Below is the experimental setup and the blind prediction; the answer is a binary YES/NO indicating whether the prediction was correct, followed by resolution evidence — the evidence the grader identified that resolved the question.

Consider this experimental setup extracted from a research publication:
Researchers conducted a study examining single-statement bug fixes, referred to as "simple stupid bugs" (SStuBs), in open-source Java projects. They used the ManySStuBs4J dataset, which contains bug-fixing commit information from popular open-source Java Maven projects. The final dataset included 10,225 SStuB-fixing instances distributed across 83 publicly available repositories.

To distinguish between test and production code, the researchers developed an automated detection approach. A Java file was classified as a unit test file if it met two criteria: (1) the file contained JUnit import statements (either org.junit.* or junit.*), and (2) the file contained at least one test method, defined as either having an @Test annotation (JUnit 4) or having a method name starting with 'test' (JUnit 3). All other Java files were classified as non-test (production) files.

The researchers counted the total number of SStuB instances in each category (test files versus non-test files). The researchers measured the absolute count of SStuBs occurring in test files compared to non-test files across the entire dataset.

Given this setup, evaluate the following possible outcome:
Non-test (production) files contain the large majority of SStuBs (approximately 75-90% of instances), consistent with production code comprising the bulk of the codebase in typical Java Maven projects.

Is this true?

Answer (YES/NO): YES